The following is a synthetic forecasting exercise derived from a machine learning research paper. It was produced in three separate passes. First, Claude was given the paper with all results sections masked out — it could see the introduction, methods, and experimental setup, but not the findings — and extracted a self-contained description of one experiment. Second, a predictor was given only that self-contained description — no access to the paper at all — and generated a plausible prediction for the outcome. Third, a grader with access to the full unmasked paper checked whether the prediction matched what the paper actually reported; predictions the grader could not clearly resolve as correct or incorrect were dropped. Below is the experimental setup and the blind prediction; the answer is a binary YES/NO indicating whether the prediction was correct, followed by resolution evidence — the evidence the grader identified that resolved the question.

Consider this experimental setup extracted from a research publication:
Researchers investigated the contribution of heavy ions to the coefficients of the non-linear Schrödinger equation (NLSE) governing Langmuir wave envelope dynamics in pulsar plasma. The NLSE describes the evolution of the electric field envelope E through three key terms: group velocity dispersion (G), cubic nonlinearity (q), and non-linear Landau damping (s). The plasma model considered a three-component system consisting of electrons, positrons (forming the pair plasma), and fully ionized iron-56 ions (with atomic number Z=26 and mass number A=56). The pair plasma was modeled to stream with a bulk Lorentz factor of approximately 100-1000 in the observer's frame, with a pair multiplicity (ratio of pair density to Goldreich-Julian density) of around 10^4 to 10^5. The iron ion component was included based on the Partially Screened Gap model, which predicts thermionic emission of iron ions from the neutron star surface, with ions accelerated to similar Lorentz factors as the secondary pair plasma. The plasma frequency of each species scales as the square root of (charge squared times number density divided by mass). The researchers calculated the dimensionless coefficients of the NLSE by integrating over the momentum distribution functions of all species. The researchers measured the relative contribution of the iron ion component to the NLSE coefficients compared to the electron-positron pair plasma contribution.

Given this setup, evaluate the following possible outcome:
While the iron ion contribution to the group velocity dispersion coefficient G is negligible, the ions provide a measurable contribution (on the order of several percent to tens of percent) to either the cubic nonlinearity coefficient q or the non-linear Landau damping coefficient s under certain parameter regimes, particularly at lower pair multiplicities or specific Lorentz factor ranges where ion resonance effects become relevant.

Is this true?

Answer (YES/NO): NO